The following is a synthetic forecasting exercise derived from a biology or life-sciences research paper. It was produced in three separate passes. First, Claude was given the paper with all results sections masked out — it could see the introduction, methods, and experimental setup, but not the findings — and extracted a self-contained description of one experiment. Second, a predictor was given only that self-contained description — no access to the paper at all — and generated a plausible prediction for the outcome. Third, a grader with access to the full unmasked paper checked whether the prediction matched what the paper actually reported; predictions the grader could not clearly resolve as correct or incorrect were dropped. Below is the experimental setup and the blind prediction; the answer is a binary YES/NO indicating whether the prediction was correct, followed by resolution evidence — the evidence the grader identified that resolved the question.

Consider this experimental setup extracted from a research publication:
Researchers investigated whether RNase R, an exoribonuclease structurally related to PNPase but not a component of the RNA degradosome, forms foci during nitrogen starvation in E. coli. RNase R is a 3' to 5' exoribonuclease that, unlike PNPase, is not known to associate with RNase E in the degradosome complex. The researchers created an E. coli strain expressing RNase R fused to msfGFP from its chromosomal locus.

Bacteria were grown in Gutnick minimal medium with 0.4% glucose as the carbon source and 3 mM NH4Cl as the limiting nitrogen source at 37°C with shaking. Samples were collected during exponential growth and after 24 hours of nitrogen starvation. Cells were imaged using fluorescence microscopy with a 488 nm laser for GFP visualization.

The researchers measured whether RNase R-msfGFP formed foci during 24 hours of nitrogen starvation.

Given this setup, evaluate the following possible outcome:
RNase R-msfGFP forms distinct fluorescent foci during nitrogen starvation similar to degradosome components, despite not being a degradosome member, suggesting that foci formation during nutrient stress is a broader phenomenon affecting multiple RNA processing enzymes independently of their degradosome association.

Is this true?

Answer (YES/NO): NO